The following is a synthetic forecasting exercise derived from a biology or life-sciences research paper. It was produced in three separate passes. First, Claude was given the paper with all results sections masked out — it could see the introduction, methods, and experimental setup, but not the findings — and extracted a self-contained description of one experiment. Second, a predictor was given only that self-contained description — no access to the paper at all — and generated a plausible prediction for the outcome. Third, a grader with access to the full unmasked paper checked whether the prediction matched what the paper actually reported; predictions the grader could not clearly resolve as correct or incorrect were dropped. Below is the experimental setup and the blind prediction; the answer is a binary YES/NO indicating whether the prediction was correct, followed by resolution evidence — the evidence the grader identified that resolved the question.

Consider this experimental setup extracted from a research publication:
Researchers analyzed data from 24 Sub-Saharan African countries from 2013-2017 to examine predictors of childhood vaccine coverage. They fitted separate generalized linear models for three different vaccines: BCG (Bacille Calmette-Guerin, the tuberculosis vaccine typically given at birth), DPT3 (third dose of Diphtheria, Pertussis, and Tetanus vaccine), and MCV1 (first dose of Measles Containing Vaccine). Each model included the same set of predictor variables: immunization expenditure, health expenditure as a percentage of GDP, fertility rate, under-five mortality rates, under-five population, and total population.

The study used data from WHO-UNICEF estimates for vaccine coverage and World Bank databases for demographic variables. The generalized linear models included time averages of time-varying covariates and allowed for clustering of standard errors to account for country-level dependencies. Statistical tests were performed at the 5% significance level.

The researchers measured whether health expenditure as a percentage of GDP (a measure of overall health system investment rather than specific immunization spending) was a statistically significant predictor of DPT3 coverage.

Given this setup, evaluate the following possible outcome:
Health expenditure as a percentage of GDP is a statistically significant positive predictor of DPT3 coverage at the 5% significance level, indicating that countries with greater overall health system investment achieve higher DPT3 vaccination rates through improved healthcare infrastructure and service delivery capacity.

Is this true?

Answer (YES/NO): YES